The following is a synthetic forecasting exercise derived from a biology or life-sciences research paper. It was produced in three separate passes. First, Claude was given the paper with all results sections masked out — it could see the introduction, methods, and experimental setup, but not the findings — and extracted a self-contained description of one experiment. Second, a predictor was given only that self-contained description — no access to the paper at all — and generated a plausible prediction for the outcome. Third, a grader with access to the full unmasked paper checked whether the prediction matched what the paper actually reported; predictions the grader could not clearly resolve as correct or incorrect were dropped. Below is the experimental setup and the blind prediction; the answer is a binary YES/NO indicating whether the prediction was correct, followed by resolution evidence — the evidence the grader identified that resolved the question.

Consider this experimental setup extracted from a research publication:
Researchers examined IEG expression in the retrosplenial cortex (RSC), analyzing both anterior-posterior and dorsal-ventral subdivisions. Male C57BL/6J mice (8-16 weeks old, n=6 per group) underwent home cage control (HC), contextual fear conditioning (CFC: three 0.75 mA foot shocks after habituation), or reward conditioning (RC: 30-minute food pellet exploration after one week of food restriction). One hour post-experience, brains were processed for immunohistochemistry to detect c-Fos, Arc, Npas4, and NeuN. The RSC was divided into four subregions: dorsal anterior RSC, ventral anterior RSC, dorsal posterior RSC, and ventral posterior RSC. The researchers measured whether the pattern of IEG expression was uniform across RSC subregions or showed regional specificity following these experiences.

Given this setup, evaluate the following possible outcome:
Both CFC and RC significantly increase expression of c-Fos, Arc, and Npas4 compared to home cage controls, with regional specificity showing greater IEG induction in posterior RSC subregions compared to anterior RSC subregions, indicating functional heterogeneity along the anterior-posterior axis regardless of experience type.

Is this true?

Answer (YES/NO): NO